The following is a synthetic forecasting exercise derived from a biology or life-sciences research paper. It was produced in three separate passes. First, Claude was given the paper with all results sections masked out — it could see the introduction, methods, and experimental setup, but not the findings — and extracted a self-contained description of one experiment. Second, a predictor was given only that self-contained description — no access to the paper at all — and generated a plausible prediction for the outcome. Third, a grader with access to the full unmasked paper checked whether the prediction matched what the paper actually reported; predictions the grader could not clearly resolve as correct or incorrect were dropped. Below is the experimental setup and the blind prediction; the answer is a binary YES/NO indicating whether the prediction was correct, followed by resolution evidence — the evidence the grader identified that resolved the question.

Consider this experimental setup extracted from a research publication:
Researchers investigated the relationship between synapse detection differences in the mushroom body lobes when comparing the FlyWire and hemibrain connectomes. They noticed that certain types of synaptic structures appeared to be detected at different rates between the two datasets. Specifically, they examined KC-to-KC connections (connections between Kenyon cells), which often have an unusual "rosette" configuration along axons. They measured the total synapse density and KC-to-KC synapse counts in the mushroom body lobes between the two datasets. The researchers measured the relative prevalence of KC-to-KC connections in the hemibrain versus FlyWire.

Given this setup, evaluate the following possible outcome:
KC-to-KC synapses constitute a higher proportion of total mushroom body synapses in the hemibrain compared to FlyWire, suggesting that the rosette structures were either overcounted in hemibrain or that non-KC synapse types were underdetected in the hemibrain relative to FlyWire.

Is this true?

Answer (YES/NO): YES